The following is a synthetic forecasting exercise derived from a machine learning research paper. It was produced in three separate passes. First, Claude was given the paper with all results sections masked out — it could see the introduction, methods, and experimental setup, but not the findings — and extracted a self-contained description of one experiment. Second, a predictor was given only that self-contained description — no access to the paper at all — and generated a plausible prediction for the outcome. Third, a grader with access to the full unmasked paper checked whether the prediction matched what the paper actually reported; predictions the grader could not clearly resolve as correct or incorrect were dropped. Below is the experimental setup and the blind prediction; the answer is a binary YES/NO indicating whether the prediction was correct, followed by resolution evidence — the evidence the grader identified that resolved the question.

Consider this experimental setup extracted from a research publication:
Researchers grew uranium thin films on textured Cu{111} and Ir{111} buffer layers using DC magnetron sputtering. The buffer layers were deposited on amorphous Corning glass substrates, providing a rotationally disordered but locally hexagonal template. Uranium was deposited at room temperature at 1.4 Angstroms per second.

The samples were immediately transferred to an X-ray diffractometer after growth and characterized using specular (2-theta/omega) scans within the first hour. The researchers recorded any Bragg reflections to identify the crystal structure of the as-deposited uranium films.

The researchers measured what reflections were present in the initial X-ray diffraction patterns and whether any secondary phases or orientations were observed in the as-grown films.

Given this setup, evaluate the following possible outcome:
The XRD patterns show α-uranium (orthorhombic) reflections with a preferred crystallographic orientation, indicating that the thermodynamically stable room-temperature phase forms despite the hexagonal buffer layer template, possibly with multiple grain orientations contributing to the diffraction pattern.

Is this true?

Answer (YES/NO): NO